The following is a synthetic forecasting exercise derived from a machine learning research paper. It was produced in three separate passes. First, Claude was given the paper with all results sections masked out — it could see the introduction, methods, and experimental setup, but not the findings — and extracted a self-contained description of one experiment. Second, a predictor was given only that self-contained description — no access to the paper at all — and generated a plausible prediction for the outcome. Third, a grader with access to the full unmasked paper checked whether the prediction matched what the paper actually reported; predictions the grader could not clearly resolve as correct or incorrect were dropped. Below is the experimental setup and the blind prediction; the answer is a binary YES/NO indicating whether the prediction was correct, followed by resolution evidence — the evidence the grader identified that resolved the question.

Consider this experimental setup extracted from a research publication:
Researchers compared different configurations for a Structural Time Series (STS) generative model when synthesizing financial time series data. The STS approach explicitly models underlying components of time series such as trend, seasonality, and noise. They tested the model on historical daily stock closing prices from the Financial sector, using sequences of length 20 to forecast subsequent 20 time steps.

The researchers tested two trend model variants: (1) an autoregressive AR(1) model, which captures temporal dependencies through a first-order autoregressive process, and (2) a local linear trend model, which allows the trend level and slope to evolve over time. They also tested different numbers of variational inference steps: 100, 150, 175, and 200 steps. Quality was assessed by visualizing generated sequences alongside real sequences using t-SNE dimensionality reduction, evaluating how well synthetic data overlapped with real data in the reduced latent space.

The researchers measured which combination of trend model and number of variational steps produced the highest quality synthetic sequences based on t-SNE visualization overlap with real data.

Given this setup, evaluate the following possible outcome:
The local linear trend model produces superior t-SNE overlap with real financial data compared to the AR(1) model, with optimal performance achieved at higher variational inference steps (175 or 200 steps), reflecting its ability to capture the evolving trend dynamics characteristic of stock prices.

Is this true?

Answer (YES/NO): NO